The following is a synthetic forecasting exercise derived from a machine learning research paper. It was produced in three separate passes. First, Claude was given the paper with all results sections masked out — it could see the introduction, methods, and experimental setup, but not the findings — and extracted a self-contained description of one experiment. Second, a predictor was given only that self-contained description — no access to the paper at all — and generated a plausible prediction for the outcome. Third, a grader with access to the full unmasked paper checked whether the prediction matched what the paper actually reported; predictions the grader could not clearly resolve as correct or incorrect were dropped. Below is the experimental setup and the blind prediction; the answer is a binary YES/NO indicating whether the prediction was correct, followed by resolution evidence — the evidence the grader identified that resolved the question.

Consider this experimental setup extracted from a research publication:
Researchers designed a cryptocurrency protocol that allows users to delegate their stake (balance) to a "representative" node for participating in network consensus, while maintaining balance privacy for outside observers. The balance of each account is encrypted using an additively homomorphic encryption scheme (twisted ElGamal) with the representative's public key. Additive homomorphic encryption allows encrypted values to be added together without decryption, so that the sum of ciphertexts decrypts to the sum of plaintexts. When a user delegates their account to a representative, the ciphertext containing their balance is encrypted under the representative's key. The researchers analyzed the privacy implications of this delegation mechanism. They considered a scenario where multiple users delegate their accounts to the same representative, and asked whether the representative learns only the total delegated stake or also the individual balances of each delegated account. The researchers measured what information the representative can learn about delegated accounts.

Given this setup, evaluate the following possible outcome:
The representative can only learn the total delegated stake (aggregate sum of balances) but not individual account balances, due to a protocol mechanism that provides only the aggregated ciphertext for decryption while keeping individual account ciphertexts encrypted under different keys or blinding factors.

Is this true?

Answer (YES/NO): NO